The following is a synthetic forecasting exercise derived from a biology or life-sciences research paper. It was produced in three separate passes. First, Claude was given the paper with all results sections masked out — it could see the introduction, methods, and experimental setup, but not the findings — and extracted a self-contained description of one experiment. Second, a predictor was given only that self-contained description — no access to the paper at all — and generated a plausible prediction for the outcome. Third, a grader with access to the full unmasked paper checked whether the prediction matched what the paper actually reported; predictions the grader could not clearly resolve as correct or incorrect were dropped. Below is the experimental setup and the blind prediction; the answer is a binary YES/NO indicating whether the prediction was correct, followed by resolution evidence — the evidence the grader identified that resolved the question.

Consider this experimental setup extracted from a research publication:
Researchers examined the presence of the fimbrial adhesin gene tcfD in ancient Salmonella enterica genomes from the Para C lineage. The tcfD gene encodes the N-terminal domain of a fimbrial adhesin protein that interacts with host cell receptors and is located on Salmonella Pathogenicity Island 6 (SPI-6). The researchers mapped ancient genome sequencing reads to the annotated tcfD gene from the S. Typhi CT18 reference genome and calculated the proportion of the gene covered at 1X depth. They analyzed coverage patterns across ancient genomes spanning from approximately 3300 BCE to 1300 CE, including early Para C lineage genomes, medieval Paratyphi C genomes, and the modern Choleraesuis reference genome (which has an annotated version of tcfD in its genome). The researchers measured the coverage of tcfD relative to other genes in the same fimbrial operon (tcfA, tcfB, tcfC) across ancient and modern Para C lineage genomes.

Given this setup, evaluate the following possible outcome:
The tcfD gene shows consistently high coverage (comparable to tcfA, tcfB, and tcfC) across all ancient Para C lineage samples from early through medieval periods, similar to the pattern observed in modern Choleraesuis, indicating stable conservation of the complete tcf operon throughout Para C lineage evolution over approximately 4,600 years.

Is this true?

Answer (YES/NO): NO